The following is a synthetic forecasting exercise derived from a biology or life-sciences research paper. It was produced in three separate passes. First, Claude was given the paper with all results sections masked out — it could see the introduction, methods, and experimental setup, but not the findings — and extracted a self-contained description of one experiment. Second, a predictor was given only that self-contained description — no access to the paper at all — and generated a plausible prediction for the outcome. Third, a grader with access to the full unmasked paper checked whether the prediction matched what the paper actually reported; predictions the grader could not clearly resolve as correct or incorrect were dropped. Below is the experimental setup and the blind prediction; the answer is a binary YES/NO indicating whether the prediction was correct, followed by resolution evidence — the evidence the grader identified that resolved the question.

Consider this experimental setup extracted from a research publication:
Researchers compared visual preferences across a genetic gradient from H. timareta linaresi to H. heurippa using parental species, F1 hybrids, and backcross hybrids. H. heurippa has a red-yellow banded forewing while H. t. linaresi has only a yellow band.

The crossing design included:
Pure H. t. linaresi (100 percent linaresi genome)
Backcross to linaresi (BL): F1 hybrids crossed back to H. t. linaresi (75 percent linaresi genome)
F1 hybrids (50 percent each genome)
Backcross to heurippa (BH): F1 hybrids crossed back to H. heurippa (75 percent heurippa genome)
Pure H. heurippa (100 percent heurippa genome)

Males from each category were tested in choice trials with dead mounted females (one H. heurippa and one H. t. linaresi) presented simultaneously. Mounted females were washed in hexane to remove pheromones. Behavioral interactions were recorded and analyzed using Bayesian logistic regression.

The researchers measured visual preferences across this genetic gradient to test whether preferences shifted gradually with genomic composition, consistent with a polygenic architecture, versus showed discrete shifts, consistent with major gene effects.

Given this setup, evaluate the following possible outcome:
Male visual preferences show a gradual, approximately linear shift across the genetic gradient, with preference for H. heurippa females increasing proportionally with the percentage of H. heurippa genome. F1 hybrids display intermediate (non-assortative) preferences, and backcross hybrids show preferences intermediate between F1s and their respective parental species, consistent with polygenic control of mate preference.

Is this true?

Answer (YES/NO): NO